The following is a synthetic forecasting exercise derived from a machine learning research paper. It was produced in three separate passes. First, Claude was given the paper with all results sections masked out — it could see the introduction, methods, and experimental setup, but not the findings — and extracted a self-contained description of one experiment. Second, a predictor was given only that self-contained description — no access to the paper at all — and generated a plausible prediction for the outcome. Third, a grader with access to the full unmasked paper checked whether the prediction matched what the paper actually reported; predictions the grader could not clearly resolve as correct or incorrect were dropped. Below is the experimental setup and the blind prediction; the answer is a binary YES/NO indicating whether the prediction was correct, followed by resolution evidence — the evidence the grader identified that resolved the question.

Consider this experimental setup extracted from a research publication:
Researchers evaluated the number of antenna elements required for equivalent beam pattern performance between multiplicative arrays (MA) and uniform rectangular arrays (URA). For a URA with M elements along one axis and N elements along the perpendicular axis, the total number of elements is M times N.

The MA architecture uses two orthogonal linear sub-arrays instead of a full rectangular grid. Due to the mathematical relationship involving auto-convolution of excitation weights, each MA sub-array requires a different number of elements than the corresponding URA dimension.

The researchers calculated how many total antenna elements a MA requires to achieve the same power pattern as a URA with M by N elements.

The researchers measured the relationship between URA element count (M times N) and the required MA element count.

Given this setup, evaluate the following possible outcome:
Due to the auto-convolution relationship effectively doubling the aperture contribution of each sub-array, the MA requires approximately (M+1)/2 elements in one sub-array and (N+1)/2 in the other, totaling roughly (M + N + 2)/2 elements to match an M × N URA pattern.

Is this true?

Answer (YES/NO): NO